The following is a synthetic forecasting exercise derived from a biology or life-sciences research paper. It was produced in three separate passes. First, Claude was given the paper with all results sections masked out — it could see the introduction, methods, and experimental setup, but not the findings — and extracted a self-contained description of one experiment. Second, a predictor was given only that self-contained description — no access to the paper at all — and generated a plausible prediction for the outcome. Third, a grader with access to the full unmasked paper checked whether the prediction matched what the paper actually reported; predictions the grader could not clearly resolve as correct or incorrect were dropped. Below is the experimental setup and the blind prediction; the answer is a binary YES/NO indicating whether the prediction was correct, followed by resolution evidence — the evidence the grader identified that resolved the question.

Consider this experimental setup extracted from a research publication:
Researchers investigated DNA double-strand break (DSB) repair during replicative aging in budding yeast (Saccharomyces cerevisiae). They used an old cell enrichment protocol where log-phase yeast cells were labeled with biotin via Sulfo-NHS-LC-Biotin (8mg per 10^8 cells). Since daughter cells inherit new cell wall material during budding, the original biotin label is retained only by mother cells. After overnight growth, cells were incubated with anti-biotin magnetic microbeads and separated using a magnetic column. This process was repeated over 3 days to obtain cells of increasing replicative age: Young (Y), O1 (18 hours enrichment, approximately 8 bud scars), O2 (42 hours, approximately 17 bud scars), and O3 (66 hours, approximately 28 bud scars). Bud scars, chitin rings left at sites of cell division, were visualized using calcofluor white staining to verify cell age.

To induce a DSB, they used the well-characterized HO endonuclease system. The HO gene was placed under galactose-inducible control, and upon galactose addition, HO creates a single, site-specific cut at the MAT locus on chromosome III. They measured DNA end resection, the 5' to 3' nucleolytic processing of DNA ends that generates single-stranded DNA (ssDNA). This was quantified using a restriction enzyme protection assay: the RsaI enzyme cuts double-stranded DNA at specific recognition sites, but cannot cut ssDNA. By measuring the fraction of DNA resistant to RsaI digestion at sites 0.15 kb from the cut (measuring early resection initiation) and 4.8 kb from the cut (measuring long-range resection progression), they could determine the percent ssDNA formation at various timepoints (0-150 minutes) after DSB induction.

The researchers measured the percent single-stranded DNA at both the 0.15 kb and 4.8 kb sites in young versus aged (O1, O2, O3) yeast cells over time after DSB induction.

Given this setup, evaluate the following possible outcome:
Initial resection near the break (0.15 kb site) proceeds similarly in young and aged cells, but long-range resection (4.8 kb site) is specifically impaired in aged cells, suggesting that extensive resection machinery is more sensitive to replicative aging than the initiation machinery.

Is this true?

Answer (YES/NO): NO